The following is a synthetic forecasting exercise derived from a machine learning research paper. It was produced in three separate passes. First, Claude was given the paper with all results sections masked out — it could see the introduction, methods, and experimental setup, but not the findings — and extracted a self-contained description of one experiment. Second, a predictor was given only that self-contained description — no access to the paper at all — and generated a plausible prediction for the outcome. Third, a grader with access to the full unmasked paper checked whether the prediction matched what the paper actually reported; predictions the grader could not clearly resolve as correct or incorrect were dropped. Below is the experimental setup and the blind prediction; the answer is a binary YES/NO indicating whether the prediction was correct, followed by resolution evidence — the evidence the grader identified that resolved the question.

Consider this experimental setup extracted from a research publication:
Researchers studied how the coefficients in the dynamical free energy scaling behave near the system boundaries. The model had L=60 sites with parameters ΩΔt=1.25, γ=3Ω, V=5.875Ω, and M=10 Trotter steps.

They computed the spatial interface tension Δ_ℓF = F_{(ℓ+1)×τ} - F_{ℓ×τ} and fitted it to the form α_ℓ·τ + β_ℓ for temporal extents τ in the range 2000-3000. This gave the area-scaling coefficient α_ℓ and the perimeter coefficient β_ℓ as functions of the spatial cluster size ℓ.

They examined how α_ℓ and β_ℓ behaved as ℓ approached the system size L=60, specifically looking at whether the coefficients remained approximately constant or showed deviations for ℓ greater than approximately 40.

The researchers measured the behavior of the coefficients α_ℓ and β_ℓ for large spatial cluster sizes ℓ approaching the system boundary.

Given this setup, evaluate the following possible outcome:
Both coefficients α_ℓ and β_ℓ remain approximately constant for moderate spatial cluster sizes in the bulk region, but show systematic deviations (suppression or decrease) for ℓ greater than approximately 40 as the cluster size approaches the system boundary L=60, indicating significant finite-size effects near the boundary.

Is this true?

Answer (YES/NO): YES